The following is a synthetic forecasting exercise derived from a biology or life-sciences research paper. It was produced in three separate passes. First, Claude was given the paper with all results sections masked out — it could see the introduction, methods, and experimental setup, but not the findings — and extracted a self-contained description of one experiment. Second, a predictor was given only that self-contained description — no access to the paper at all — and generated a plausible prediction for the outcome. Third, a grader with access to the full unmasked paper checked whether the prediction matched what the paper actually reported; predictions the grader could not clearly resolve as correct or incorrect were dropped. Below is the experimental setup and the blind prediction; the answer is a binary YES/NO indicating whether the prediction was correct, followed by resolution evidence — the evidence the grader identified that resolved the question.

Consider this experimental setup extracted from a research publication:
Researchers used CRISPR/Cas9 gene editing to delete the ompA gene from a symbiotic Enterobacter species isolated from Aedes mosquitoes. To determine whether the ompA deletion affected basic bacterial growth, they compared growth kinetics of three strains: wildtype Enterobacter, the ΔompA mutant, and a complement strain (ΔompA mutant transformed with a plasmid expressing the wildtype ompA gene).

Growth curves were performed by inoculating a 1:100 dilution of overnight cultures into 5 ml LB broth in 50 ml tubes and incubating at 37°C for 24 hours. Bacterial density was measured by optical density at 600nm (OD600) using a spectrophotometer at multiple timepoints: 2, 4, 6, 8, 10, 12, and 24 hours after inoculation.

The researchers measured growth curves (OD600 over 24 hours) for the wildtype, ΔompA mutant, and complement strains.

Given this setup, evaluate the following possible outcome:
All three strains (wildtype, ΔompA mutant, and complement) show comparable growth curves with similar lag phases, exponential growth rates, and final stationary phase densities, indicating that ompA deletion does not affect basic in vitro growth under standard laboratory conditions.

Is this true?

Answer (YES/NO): YES